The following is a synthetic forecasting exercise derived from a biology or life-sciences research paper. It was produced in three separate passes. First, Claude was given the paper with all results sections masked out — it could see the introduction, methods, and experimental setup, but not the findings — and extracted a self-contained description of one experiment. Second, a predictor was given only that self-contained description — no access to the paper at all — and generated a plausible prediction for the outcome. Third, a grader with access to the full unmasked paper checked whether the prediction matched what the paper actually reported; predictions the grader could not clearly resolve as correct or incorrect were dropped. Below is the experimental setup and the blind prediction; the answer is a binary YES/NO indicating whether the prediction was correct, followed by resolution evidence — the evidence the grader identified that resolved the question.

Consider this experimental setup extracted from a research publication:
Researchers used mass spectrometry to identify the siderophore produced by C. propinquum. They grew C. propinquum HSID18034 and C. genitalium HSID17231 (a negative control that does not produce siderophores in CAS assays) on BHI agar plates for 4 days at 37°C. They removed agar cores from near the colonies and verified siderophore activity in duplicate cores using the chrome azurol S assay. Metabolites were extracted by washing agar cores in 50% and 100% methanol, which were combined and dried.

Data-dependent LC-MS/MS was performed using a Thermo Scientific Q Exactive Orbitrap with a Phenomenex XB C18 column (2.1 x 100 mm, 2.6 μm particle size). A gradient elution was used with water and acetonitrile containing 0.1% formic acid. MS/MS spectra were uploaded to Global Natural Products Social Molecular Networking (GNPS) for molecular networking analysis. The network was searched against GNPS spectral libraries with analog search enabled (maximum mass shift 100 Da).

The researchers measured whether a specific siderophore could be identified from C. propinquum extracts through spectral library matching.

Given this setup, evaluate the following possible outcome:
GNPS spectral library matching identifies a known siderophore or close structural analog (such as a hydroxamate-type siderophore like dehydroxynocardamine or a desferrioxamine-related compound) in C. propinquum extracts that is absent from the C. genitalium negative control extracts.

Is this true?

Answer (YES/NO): YES